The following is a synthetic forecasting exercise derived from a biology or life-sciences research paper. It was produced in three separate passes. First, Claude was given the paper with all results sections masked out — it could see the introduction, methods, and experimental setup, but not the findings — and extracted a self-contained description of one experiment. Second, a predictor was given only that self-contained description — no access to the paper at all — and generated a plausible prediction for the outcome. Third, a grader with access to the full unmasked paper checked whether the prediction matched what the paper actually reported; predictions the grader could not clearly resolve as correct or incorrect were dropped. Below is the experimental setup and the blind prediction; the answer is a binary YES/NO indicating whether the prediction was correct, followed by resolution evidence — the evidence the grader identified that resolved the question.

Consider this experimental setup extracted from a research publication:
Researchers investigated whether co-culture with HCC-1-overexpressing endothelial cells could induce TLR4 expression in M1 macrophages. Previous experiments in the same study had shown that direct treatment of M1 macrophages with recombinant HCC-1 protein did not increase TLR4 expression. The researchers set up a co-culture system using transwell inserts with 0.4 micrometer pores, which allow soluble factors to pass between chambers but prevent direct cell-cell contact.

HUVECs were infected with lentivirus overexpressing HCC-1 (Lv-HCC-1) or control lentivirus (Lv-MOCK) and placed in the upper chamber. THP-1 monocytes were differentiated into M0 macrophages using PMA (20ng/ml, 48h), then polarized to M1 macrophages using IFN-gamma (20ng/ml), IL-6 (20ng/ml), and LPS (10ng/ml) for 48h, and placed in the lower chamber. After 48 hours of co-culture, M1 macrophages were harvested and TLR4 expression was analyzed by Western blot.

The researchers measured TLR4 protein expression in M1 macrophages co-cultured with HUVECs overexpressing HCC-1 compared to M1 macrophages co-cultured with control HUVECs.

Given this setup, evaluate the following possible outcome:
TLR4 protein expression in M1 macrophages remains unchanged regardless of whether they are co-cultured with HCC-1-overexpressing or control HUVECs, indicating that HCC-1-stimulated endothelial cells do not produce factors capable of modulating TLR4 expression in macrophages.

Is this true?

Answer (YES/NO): NO